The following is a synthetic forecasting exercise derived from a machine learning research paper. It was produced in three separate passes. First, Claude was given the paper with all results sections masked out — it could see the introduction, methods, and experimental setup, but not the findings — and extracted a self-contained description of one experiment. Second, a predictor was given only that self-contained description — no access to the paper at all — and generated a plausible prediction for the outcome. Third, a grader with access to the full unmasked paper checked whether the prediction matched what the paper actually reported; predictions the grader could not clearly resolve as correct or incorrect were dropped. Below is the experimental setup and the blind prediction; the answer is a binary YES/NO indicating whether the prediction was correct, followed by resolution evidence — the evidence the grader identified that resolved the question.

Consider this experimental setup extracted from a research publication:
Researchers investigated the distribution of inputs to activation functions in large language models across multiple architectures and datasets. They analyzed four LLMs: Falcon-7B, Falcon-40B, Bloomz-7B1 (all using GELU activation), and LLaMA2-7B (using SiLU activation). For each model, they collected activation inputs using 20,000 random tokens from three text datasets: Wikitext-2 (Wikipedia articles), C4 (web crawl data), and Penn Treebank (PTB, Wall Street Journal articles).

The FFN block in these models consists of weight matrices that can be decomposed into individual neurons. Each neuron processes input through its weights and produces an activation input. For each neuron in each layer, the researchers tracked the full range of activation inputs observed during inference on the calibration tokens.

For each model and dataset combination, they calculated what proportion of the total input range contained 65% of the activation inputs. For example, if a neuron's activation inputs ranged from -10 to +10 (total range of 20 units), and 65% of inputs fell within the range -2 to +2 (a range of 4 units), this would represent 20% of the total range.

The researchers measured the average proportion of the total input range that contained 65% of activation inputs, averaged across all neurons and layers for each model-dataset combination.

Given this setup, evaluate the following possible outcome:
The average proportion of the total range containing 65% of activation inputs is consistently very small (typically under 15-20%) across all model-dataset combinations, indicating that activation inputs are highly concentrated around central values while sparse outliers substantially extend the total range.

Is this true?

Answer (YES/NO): NO